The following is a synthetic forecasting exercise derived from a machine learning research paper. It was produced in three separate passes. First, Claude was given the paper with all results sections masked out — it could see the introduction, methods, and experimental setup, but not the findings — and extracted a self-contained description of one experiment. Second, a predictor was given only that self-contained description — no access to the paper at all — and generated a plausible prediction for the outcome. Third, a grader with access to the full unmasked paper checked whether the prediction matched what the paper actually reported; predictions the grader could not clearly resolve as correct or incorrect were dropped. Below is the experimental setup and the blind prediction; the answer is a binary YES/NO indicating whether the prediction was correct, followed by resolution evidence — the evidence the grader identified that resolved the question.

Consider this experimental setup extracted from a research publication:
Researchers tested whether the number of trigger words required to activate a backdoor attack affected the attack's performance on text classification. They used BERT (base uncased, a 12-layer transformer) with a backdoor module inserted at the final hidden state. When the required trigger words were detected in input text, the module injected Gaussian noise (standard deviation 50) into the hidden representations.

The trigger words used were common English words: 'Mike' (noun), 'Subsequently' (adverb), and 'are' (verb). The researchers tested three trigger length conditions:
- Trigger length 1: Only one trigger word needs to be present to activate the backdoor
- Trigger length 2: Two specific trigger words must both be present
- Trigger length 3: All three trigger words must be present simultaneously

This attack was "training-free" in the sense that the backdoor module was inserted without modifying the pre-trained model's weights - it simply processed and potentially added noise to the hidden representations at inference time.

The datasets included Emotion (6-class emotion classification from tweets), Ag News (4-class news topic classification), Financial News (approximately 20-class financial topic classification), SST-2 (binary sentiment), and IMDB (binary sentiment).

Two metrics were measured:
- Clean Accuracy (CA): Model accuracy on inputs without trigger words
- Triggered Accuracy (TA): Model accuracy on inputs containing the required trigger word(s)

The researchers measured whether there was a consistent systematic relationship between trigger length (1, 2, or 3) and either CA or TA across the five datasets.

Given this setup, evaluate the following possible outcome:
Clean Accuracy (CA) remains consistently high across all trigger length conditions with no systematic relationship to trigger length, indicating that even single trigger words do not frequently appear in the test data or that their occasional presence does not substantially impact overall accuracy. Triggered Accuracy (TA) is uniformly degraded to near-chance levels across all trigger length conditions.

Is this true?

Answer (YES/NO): NO